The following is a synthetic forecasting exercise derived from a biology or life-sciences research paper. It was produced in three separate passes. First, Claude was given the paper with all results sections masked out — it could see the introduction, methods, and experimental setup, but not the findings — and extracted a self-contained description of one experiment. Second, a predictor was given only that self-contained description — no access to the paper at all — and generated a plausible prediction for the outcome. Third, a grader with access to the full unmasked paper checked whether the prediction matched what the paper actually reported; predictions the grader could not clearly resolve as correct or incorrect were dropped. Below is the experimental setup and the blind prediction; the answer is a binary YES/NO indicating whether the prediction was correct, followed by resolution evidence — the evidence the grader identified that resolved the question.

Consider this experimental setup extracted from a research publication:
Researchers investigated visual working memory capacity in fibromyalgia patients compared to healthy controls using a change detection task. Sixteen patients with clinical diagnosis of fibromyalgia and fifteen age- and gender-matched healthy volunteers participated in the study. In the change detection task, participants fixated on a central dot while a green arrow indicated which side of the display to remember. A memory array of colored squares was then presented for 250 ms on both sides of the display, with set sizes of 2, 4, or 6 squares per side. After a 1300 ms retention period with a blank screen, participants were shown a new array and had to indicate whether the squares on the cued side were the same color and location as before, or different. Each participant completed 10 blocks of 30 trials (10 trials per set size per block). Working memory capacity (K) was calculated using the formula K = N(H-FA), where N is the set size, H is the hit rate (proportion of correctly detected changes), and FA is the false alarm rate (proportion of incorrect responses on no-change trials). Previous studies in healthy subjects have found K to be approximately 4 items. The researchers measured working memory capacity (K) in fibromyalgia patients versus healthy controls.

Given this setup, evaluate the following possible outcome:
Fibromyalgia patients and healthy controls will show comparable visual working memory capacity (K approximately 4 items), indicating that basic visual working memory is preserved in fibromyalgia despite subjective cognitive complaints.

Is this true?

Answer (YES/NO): NO